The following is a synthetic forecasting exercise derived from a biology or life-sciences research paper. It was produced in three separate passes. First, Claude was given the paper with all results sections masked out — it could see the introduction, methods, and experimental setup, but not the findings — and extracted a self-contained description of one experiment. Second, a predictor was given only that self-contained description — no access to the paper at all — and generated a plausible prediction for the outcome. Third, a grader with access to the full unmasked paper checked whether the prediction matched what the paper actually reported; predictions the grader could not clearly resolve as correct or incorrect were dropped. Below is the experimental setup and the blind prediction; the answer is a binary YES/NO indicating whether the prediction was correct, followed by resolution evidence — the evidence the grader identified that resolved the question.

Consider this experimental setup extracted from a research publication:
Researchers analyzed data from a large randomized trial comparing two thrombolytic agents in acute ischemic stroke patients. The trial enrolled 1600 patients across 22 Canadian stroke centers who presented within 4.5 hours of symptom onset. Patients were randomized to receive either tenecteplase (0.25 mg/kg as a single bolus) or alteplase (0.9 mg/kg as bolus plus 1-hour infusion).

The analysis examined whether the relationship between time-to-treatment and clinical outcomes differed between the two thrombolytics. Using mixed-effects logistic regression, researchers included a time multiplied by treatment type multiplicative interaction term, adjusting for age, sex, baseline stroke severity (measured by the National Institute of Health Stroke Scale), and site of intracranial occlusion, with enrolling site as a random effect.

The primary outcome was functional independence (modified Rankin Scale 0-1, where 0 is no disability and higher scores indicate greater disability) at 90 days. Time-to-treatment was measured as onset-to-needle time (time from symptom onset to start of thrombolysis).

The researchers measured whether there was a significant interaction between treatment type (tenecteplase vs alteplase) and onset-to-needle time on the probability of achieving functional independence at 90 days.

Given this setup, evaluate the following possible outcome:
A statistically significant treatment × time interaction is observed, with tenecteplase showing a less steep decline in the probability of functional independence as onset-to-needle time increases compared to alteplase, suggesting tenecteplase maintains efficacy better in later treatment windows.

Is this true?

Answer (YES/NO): NO